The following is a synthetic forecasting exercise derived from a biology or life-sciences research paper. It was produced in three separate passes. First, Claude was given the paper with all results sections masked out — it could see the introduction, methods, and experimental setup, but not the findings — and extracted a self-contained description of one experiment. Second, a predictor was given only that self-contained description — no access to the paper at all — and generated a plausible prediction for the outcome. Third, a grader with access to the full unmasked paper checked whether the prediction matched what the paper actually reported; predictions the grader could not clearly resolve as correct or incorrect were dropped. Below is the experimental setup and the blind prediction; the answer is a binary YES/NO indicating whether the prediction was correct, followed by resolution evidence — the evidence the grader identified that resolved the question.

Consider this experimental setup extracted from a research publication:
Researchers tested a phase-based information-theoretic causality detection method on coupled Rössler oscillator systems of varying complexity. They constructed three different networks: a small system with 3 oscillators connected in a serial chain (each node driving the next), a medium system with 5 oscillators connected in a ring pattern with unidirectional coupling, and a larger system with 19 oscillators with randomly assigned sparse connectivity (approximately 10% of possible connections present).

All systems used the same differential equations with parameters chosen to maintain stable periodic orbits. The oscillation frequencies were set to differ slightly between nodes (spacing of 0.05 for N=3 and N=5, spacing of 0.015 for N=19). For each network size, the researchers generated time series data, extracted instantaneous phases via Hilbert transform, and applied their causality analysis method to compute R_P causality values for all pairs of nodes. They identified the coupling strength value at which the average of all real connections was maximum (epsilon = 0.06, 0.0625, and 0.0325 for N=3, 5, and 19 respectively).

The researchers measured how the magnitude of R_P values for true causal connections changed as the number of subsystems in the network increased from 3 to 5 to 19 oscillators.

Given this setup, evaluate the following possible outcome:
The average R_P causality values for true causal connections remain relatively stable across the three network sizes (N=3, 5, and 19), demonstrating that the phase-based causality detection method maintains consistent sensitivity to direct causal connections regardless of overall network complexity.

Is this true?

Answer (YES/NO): NO